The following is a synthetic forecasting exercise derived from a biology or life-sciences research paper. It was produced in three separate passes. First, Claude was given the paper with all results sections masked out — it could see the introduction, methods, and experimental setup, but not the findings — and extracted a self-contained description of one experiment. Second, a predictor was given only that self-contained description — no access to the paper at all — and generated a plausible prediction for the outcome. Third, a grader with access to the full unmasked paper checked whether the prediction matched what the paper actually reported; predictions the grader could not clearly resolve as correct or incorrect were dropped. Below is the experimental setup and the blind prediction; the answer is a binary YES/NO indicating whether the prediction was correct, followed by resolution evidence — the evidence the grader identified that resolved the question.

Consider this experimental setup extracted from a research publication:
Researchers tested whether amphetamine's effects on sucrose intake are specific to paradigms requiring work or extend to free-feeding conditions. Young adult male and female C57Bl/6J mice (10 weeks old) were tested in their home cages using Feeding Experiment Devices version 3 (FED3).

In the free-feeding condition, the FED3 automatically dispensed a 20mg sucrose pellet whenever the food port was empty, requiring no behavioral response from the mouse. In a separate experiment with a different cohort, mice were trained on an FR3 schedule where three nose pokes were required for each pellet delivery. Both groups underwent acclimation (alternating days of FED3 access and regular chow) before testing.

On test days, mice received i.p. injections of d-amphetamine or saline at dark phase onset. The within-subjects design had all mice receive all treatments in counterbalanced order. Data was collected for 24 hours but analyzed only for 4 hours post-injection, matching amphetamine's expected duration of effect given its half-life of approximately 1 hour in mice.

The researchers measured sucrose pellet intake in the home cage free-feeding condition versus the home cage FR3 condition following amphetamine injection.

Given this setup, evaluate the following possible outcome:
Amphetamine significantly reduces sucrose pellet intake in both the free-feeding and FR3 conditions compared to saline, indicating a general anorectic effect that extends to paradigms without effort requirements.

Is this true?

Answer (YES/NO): YES